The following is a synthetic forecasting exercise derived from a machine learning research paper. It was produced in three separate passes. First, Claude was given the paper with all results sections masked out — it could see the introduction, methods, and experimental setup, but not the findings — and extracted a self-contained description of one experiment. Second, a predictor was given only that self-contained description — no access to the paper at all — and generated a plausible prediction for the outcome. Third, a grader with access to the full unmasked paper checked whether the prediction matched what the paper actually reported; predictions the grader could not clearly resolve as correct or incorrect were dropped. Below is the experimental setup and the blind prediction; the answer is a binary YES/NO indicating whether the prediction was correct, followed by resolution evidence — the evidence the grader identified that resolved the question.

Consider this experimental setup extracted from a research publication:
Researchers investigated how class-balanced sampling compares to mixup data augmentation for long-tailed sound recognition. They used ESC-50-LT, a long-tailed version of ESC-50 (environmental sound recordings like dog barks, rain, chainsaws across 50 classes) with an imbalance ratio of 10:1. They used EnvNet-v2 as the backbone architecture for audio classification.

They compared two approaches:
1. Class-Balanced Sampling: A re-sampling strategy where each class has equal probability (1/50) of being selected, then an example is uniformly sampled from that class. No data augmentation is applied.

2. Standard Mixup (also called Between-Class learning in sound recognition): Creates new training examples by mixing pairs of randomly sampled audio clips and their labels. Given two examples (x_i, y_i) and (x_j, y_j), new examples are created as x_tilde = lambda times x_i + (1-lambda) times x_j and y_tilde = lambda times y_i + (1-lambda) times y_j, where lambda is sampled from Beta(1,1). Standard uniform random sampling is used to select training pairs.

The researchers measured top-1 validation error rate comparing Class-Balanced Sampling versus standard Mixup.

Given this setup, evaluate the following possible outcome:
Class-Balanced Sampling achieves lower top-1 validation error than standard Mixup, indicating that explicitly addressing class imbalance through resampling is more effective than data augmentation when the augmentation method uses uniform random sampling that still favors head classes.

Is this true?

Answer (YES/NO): NO